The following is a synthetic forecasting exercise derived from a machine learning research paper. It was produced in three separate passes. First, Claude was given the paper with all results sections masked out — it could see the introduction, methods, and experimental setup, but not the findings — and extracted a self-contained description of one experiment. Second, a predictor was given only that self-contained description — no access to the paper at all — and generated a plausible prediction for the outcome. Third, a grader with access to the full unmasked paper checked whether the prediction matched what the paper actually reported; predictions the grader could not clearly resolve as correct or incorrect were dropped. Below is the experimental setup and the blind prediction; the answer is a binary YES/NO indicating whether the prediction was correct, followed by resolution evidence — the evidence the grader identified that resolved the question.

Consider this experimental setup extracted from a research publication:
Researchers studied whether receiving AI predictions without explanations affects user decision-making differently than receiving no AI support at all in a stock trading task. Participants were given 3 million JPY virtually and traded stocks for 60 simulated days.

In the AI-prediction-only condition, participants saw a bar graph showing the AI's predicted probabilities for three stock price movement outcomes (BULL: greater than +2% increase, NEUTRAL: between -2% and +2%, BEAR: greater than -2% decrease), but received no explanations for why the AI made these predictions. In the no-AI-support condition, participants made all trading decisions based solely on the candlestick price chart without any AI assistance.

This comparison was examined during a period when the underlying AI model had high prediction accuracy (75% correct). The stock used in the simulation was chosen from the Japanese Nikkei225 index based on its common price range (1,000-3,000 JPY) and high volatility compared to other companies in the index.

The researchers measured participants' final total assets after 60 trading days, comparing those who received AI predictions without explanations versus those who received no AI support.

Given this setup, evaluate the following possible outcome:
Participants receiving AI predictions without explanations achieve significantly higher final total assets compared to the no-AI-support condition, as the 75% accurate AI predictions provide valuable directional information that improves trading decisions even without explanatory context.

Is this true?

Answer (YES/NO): YES